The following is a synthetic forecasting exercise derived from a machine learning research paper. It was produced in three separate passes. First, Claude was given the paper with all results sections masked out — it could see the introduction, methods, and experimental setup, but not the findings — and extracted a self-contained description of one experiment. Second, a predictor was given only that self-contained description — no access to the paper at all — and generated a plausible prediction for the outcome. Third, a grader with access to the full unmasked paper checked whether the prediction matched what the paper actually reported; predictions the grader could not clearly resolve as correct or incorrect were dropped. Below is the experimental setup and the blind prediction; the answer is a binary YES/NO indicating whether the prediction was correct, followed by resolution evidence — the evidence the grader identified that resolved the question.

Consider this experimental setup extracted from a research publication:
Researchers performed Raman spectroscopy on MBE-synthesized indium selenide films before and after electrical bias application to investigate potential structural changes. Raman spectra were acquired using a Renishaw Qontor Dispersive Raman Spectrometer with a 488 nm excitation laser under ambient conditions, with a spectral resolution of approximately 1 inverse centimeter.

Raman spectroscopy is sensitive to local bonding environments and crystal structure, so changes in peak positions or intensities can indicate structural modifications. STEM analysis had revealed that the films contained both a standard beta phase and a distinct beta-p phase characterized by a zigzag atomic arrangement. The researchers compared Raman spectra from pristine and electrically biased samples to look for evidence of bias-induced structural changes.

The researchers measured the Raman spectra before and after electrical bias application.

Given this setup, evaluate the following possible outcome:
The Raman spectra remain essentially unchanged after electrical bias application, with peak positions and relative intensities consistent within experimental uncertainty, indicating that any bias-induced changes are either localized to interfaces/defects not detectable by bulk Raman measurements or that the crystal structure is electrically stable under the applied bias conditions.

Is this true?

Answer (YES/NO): NO